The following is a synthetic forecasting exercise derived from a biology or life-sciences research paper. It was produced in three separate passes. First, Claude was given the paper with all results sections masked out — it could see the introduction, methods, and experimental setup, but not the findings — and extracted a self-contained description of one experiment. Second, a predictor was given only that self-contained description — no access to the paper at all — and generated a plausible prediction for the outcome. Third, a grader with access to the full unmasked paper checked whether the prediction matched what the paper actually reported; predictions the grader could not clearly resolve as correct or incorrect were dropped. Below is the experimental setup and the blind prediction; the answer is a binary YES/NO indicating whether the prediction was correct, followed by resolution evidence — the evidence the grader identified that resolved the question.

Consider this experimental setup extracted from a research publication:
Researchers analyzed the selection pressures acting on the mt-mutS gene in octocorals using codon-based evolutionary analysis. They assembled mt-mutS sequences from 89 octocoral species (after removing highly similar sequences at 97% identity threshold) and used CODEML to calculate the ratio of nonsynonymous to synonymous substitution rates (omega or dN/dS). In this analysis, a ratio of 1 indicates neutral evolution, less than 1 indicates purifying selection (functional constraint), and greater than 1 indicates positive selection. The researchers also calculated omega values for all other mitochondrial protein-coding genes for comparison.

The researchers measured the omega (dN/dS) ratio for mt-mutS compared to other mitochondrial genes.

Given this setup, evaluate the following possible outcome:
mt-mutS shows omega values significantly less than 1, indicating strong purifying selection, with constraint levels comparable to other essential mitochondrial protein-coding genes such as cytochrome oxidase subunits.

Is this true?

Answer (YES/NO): NO